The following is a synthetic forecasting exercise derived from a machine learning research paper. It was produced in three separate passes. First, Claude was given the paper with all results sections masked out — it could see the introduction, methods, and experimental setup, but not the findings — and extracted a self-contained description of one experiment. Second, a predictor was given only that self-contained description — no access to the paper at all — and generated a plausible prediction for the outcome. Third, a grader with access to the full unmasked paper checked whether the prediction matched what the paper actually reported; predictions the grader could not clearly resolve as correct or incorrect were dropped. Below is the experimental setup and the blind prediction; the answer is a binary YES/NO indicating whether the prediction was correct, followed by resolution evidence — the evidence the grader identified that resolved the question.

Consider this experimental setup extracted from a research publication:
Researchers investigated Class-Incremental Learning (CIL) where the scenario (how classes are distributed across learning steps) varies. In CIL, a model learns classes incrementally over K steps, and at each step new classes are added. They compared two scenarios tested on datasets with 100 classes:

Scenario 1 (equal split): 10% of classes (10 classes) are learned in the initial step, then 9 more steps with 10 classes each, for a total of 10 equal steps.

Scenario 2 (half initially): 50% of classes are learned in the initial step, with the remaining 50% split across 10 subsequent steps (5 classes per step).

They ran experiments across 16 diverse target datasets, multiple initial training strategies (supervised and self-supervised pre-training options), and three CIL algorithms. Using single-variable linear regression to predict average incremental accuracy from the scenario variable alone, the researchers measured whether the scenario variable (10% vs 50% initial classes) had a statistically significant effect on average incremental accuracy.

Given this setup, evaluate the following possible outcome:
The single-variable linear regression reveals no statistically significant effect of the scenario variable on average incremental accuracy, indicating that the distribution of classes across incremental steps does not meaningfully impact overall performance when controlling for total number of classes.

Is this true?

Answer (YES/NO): NO